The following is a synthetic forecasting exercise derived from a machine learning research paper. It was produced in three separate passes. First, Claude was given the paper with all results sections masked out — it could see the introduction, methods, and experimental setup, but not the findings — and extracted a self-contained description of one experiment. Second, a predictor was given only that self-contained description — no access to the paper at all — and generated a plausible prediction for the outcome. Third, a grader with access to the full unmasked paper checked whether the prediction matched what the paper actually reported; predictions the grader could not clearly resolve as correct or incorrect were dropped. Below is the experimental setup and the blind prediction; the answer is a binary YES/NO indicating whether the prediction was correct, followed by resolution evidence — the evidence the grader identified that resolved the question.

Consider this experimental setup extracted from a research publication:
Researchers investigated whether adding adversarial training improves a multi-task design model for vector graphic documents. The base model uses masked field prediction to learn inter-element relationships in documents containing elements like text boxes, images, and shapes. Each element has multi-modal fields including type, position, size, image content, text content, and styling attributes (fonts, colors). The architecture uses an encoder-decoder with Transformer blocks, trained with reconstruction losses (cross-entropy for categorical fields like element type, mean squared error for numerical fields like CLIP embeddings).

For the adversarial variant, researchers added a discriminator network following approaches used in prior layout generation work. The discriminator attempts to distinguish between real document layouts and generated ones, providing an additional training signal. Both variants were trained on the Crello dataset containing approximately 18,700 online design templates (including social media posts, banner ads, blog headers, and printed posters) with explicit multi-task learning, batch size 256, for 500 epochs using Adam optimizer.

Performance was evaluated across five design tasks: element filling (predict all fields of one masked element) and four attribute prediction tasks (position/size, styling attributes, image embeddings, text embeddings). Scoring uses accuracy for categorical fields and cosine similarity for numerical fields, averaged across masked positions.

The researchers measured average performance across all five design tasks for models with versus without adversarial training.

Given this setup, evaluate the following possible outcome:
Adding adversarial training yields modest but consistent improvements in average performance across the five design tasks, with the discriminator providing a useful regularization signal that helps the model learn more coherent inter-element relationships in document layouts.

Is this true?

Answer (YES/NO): NO